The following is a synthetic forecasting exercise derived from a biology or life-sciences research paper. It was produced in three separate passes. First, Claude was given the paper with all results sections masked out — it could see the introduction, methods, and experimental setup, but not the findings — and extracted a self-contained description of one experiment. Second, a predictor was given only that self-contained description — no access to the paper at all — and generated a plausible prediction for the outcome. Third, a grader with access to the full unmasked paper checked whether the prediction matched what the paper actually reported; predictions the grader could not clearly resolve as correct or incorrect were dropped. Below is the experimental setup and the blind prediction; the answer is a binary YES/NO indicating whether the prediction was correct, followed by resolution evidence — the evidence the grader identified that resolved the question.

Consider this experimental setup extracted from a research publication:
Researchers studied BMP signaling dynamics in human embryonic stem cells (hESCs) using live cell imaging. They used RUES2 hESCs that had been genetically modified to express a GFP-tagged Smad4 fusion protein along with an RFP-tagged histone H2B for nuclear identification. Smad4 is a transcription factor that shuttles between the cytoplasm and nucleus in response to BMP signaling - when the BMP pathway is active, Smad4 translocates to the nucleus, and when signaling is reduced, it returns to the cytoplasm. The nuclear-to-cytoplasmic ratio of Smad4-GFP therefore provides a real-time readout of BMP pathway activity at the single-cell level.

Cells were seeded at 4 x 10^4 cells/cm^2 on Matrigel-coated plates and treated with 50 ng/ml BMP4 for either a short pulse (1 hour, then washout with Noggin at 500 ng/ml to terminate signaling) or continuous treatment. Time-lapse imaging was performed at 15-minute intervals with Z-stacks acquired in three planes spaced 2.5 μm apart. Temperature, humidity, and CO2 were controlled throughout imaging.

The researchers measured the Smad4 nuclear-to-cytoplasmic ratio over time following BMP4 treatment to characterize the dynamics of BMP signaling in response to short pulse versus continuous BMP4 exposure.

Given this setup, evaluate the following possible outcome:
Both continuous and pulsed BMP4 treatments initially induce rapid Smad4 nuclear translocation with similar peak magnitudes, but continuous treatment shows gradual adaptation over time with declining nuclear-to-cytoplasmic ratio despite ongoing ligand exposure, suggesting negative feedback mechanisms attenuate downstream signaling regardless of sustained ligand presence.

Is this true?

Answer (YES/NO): NO